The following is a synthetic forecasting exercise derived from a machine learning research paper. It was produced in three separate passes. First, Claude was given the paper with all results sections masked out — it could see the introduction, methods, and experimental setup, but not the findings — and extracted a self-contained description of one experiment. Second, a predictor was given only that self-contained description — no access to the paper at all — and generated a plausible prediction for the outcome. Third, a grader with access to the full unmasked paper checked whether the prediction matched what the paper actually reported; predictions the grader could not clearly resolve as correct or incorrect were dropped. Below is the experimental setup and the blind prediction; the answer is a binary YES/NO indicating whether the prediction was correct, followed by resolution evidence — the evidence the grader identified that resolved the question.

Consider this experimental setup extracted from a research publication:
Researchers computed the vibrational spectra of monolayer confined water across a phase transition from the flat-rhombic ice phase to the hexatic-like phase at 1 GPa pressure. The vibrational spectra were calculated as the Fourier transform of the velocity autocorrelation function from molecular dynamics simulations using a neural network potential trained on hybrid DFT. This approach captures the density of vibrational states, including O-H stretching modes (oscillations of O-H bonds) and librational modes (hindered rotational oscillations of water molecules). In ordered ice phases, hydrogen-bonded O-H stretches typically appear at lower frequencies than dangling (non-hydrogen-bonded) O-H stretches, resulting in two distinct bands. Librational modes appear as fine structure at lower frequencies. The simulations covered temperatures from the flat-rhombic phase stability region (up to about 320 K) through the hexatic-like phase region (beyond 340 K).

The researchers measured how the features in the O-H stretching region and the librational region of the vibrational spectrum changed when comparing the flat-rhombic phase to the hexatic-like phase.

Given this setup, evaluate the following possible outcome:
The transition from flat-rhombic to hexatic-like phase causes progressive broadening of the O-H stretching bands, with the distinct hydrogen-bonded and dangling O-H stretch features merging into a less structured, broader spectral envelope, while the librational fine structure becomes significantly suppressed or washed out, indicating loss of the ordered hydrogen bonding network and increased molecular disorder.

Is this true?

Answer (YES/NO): NO